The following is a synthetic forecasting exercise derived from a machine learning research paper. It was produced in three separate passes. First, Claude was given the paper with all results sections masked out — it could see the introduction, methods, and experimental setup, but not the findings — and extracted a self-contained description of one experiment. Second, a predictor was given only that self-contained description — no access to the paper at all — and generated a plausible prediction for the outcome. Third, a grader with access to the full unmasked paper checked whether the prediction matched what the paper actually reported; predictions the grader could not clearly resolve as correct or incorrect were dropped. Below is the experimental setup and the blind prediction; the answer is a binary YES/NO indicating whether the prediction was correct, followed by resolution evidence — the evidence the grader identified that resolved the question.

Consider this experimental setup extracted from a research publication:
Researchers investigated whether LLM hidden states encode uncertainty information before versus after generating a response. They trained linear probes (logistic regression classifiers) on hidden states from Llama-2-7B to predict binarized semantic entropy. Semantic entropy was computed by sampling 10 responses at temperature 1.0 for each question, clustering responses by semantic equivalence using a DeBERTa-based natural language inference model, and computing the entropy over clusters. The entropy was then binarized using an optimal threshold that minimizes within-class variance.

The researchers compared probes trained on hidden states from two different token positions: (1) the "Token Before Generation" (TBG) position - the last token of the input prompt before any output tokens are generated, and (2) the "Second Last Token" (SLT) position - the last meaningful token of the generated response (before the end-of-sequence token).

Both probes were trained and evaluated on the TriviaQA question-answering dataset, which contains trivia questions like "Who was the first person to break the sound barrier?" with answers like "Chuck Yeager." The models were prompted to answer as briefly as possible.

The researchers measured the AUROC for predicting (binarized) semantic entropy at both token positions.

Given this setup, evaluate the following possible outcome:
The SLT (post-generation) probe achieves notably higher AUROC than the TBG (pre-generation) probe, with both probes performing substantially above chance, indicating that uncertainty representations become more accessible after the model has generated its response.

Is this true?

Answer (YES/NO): NO